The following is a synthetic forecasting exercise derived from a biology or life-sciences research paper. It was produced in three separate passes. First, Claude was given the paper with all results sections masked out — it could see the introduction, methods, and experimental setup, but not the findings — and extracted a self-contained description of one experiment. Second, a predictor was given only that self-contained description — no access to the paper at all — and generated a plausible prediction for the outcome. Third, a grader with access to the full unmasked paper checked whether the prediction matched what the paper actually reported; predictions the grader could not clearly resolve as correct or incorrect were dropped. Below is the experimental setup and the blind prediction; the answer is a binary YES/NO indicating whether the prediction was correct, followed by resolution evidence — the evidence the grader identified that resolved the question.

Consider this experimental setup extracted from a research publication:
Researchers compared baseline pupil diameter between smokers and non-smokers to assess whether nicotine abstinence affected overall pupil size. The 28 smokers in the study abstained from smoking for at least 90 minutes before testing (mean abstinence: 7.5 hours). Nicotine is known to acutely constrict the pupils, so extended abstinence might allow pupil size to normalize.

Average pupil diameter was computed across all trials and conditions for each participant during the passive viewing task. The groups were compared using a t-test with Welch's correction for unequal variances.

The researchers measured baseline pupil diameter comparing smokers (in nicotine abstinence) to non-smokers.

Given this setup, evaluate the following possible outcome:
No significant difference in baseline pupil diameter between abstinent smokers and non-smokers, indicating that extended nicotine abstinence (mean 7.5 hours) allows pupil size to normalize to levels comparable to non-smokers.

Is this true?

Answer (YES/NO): YES